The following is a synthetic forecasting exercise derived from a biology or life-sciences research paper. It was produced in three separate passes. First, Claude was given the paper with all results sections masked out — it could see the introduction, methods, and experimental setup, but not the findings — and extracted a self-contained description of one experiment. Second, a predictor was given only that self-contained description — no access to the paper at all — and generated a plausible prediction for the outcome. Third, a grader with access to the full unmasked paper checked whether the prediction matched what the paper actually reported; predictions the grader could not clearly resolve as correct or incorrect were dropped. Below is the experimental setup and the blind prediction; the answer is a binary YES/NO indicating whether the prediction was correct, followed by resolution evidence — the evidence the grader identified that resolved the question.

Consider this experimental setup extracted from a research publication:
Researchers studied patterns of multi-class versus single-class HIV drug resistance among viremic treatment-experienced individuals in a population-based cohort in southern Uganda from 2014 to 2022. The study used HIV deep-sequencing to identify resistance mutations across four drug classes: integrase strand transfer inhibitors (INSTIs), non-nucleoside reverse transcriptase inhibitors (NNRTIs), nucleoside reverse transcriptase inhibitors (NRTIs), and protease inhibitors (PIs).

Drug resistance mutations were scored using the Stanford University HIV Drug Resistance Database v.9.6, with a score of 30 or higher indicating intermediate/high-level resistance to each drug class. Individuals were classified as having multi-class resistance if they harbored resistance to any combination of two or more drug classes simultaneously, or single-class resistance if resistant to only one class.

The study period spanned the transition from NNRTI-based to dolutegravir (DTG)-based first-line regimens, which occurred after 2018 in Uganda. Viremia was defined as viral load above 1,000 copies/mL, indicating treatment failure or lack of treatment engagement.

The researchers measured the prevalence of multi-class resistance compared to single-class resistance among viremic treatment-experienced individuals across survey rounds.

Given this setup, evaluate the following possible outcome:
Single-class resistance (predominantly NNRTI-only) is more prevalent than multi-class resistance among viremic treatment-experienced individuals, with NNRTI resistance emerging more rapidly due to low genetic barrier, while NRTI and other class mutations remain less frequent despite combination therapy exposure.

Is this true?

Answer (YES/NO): NO